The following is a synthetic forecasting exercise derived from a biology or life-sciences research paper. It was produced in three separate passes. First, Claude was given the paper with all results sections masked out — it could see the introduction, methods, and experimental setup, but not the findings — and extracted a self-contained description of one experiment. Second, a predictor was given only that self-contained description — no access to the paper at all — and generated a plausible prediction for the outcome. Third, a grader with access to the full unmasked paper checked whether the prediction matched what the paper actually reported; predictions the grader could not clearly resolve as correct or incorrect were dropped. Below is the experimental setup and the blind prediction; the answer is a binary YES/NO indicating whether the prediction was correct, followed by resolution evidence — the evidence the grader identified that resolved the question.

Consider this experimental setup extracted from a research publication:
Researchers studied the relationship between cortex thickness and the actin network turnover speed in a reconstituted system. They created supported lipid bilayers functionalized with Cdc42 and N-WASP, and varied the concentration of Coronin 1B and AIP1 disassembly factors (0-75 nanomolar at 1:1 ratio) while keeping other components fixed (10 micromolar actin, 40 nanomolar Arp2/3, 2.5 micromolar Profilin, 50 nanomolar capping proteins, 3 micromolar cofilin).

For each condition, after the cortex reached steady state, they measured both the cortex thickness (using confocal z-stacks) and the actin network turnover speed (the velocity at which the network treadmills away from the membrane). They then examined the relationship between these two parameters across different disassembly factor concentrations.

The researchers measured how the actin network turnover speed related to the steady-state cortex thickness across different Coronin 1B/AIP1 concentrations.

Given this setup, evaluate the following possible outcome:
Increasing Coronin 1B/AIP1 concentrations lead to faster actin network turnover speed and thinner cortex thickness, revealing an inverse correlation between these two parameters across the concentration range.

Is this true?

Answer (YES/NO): NO